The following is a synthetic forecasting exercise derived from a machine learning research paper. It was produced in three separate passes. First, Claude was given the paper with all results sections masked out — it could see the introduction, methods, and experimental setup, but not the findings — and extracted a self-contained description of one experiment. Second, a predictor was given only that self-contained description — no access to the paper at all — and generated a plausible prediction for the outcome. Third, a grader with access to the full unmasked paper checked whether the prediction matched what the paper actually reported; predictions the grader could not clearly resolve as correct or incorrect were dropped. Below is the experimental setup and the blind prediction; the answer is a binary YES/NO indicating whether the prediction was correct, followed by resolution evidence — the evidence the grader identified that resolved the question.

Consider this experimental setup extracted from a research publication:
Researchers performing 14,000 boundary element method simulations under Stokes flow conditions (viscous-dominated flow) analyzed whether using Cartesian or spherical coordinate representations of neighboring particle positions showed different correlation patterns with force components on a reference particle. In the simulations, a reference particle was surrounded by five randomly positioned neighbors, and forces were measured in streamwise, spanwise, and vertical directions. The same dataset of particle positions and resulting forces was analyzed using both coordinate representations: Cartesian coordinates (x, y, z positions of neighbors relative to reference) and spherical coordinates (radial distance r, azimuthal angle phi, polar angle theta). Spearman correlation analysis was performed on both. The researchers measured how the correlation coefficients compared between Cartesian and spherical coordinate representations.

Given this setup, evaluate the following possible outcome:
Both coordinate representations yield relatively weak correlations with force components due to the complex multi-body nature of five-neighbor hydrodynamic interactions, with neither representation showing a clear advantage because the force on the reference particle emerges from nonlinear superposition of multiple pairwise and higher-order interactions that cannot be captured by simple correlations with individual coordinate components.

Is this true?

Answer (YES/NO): NO